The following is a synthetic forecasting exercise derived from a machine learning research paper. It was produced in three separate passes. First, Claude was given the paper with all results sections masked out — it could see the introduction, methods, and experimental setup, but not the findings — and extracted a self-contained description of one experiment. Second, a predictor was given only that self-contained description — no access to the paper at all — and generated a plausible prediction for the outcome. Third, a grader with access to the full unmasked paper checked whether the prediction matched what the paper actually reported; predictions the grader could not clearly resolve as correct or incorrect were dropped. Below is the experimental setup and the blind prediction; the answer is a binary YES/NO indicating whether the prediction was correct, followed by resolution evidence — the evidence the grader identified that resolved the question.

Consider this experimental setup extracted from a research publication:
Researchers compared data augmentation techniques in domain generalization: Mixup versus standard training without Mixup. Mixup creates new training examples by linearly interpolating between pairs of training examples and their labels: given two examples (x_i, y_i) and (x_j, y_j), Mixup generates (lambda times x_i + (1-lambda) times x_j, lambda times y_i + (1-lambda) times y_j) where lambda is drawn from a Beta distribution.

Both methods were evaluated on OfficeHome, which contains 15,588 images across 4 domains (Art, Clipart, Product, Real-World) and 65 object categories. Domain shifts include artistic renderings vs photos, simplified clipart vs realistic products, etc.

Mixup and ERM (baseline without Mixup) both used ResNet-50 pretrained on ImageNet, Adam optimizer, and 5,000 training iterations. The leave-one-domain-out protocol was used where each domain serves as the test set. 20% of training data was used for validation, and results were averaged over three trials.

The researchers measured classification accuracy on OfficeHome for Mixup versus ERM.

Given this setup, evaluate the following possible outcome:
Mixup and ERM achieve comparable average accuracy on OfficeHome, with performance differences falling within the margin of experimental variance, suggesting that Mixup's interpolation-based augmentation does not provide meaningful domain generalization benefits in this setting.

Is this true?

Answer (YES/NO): NO